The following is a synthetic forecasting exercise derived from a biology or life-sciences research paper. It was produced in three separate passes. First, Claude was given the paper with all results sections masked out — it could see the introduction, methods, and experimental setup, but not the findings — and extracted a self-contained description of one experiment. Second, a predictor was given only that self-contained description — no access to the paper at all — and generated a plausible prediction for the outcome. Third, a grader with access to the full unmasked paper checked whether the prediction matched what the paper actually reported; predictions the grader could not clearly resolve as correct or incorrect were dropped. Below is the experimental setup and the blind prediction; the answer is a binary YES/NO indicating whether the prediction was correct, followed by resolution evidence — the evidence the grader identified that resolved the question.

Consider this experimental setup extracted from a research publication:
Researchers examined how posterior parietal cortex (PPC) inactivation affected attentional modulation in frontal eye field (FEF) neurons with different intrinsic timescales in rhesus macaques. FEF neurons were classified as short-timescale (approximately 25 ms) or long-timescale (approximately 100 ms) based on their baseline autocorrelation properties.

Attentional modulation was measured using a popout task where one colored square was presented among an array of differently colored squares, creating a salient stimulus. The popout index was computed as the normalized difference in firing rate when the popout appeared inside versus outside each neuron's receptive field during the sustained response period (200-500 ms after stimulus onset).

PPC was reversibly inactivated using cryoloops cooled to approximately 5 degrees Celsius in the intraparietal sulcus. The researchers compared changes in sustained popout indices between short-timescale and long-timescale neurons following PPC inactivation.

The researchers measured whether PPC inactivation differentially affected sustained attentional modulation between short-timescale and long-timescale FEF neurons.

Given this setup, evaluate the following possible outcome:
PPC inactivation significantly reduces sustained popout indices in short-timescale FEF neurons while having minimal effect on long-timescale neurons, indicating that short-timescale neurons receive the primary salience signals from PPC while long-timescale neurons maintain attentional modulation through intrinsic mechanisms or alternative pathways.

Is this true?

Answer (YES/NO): NO